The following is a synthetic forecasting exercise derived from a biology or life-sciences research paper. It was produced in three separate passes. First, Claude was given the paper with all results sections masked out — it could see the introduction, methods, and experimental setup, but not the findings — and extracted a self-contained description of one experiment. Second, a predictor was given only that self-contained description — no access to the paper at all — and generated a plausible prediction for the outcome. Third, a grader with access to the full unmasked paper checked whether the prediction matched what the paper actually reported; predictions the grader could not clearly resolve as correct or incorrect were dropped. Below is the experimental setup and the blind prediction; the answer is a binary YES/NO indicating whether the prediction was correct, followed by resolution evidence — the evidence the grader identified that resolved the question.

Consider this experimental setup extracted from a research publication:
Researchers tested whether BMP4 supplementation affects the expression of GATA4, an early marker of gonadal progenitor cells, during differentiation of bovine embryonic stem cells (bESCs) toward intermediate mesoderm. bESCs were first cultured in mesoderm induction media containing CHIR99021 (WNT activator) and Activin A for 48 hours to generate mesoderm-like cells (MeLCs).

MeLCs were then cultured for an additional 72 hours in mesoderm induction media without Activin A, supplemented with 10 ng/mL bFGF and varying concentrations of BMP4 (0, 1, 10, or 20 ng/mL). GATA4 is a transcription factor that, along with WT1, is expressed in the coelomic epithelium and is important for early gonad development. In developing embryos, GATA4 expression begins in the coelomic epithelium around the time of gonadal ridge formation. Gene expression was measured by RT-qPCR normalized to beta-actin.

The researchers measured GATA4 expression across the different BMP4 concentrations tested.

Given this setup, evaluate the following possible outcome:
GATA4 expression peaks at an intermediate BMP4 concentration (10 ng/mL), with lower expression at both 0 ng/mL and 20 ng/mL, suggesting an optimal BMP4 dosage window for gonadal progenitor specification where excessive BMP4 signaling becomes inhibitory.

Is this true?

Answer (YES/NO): NO